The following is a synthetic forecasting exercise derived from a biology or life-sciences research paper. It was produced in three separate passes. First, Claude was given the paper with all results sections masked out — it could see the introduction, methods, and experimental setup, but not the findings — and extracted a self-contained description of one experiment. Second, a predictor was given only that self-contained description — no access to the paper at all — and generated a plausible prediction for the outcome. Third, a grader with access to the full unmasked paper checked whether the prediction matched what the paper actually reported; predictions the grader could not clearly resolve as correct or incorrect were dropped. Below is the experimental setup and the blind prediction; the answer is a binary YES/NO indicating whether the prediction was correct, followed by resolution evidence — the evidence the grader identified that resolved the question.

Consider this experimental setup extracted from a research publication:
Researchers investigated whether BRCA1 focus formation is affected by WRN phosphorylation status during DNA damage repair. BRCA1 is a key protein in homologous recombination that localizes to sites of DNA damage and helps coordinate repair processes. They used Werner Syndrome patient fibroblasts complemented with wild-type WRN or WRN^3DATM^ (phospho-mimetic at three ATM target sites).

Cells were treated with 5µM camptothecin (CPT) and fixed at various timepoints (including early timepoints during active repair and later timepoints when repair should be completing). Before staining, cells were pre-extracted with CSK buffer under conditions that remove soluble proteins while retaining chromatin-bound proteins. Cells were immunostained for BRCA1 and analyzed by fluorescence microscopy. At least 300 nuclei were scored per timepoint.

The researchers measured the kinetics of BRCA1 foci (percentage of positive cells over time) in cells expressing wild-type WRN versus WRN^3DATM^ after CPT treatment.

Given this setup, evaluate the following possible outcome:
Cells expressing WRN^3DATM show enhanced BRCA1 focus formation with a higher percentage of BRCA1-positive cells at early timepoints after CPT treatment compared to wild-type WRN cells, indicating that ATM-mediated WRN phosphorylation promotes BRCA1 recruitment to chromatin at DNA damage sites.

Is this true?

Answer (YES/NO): NO